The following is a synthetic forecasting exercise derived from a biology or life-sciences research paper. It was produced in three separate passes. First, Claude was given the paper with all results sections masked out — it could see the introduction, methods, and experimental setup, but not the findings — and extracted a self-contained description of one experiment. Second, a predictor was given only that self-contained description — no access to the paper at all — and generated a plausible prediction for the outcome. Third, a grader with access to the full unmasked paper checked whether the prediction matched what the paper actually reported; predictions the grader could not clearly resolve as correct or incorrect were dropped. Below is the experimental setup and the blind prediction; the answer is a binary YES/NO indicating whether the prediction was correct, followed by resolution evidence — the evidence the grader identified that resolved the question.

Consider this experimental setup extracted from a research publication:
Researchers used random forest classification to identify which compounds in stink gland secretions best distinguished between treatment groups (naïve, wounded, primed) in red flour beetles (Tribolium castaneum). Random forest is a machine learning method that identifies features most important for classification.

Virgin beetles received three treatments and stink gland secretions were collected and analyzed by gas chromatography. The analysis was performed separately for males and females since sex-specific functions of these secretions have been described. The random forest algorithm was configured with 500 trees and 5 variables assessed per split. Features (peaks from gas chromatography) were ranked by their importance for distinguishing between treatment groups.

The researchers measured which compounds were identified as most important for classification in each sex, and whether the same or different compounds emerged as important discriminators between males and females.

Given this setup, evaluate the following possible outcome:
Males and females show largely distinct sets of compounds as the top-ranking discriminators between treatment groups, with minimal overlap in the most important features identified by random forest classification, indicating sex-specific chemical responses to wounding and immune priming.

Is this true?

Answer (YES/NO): YES